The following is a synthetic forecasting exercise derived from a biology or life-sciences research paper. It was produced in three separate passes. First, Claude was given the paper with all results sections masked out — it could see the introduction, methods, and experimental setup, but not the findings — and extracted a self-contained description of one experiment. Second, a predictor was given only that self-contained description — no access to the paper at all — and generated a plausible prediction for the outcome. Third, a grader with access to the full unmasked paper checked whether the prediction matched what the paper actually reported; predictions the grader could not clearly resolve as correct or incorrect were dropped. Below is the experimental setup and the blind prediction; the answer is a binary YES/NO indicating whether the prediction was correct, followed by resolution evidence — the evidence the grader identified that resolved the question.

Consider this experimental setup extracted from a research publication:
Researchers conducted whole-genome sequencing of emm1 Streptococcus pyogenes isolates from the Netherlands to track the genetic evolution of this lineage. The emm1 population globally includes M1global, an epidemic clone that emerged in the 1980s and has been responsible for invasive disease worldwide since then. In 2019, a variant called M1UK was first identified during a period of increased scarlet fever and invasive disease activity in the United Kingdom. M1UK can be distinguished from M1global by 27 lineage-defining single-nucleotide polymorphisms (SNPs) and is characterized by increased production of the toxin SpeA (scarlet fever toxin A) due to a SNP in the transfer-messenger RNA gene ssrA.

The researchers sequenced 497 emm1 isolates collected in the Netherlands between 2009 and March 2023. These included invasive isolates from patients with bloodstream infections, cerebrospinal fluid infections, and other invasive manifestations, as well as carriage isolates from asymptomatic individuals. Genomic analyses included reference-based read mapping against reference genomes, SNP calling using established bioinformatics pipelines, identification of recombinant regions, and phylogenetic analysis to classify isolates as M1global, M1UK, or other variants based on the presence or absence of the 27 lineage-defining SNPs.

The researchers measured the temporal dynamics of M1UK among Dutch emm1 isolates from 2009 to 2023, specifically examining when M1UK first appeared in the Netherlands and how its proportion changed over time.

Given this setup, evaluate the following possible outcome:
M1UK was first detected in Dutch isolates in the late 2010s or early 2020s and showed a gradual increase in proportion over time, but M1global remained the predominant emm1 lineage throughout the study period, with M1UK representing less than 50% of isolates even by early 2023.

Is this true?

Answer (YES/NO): NO